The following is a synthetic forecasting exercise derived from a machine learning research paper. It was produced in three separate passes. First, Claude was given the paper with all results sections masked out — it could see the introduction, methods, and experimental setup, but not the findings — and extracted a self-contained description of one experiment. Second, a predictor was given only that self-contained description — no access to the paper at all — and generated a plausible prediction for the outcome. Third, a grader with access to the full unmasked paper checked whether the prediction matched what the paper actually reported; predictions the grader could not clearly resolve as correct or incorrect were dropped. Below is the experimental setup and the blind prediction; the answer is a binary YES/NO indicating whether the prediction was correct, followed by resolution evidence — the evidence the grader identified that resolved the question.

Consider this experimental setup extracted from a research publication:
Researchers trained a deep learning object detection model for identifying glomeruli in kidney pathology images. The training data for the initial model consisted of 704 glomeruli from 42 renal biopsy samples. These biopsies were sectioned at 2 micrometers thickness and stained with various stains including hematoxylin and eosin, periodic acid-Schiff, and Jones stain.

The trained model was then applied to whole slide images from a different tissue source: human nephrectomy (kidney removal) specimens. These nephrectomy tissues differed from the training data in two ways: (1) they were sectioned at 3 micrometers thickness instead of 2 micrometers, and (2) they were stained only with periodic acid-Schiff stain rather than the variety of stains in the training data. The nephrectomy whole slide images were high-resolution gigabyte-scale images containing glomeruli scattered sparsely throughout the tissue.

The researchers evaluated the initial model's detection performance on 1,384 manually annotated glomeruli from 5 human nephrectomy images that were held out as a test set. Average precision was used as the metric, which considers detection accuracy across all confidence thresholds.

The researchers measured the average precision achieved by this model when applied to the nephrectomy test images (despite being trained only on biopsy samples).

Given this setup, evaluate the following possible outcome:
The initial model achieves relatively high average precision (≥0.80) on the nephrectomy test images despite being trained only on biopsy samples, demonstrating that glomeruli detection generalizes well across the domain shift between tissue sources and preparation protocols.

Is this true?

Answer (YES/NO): NO